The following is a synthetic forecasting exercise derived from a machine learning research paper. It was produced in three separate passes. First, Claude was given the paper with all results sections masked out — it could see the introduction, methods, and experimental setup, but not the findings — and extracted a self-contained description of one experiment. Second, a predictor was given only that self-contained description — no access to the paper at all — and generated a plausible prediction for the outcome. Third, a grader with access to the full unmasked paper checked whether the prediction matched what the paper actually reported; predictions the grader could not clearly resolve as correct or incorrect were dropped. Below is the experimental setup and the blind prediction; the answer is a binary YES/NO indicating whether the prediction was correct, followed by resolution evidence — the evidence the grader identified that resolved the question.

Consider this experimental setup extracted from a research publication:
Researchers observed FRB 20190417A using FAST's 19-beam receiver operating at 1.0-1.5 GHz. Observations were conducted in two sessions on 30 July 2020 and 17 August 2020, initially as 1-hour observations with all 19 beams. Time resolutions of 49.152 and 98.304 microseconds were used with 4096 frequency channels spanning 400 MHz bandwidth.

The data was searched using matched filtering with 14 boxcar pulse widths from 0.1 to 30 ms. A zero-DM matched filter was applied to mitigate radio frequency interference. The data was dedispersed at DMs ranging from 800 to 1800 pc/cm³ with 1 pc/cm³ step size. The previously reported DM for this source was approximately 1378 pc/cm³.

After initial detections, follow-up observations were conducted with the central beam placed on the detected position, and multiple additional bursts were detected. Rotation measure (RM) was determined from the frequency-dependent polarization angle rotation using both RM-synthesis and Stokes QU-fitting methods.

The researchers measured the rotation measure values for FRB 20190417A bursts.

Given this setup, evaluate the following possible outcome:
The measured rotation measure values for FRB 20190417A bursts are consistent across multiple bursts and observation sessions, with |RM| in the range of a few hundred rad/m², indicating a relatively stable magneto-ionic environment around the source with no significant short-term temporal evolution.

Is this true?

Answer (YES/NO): NO